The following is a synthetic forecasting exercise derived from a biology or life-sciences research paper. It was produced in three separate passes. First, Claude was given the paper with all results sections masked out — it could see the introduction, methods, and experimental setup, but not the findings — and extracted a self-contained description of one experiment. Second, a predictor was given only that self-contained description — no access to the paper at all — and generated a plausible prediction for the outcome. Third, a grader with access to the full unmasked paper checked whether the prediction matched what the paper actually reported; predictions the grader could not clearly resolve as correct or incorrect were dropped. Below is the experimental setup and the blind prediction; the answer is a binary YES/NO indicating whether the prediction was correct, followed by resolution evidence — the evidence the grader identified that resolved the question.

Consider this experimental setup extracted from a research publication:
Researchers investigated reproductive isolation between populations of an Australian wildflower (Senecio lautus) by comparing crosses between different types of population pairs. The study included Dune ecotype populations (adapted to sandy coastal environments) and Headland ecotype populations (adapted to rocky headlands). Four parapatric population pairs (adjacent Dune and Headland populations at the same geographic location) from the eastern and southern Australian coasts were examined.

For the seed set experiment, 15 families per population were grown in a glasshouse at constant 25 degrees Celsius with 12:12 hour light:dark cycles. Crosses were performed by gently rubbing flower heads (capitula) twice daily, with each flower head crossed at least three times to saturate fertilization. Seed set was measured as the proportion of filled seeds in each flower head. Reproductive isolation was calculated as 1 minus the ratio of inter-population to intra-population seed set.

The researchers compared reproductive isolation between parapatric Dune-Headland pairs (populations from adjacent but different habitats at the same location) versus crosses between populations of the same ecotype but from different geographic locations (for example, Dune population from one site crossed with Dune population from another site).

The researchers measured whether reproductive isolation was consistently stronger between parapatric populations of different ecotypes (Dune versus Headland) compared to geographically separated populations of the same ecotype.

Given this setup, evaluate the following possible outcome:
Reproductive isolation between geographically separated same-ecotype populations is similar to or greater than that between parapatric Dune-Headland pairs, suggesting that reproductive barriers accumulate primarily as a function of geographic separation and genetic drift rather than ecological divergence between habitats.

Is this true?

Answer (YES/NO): NO